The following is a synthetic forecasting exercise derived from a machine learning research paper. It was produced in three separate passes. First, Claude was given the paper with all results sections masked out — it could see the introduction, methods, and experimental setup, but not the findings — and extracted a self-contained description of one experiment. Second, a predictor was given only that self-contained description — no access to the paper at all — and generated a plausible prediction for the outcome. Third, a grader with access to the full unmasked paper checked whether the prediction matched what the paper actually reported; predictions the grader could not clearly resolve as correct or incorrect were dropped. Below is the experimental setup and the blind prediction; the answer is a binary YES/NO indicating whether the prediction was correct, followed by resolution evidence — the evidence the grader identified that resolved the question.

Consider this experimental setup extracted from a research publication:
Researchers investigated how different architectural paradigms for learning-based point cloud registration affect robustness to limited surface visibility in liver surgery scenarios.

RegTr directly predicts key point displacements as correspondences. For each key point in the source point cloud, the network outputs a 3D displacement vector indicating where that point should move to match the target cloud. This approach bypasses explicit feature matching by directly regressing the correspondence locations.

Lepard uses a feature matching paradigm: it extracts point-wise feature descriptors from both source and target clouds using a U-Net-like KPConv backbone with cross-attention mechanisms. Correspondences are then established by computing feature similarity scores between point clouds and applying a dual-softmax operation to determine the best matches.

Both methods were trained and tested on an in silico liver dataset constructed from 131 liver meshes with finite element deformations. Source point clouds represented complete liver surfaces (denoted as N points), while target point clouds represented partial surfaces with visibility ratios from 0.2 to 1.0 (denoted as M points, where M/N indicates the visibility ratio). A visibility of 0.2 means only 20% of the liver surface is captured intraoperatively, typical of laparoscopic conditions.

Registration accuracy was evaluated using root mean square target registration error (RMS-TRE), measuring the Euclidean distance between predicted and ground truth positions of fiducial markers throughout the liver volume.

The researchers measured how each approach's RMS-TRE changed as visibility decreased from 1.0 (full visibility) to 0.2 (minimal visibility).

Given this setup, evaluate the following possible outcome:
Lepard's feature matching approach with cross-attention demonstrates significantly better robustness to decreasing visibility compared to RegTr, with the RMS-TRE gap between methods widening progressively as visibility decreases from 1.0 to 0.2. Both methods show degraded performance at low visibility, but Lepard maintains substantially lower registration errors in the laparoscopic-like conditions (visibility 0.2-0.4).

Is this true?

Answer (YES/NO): YES